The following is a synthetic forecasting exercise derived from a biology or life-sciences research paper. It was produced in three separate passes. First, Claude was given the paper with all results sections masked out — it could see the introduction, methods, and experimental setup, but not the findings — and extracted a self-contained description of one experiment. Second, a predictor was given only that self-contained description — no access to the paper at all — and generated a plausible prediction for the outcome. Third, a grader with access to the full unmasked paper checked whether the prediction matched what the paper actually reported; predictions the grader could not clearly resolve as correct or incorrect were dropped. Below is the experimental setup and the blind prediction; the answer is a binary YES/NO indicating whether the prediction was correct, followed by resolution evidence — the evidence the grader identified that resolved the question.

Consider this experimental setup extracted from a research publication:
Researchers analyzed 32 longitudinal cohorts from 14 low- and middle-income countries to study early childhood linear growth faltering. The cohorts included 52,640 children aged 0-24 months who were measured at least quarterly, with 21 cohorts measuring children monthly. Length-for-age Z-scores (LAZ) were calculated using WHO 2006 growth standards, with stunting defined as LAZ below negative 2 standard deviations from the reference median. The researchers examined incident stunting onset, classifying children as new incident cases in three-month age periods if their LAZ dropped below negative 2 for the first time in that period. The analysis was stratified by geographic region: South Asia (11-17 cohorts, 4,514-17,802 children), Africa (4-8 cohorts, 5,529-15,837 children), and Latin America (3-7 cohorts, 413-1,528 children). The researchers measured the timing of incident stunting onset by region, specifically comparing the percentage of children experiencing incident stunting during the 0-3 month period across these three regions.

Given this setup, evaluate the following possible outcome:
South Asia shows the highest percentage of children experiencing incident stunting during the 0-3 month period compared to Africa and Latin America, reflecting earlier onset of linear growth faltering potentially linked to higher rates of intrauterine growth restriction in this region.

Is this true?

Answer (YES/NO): YES